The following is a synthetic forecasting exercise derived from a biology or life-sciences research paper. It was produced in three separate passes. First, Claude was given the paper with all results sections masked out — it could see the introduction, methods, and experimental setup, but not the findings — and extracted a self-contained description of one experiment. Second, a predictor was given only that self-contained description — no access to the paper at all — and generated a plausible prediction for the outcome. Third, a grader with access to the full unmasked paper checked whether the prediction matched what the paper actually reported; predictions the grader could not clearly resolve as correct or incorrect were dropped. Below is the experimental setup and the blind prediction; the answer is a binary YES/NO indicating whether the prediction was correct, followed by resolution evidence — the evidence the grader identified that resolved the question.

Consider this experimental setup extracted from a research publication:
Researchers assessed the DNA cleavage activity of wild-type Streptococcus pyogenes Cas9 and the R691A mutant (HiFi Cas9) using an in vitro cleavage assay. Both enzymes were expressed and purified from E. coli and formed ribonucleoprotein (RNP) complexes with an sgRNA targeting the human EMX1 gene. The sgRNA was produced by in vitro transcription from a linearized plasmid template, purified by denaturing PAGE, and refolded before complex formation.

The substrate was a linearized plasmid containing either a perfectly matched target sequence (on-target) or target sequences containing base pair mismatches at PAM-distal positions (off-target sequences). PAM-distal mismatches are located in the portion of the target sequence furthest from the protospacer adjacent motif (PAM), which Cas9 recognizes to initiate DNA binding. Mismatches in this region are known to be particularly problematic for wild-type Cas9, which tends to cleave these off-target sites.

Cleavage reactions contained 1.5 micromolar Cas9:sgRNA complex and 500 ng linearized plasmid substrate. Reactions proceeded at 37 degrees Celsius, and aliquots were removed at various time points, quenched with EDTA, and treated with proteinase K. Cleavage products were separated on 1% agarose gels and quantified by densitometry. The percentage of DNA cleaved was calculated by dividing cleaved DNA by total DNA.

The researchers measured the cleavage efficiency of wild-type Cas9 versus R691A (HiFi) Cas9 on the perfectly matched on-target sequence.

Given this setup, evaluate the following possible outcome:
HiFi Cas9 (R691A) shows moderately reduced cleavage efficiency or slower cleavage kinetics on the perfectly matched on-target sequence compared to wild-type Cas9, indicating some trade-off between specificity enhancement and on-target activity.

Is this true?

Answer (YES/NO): YES